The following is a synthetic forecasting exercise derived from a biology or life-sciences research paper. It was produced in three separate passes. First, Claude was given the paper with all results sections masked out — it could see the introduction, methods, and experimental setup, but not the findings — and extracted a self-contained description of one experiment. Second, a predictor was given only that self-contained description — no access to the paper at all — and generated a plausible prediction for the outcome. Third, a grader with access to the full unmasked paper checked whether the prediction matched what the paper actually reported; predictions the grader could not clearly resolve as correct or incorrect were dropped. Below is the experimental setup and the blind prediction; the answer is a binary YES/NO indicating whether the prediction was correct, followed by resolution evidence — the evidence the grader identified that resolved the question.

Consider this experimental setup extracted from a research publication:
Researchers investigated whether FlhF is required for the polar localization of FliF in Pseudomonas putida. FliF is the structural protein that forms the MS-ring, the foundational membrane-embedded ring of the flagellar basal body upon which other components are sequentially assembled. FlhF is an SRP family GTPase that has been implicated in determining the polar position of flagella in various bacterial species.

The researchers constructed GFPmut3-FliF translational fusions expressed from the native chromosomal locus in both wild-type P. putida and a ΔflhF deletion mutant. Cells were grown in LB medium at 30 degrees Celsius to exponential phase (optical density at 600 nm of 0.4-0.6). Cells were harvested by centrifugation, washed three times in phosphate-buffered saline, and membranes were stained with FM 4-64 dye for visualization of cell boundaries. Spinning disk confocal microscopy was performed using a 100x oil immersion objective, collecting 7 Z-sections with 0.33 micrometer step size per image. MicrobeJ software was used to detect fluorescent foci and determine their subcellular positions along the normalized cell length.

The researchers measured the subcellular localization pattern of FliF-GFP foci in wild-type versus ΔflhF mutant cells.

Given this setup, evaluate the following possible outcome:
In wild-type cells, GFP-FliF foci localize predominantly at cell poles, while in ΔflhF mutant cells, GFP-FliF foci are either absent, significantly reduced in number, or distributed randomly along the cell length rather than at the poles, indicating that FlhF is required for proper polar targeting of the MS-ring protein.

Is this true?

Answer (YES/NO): NO